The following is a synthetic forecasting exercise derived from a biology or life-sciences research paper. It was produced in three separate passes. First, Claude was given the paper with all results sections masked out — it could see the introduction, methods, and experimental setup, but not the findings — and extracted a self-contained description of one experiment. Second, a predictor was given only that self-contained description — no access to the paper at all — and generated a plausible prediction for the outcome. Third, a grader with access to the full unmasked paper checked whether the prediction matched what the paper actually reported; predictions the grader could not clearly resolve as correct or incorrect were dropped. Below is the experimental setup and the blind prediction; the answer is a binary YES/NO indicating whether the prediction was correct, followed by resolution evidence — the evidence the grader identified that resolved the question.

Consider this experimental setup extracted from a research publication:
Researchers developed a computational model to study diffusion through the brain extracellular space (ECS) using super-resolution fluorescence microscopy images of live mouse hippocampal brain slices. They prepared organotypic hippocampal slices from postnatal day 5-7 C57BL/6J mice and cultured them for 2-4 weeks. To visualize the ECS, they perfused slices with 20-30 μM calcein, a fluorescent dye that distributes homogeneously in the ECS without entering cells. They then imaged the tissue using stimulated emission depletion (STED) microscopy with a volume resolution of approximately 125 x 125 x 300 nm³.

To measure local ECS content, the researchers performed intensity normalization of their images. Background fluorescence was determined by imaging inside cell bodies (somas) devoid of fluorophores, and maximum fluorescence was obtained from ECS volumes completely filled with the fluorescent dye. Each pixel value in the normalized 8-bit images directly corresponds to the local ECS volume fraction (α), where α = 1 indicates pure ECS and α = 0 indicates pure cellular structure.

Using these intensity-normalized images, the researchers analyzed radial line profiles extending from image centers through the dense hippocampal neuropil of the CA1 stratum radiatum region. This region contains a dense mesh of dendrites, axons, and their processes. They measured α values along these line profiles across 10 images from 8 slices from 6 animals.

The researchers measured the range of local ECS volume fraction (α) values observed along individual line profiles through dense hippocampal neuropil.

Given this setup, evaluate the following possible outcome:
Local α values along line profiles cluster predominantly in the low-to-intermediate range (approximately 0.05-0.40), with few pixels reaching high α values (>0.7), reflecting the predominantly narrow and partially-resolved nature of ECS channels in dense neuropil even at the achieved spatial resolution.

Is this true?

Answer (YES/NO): YES